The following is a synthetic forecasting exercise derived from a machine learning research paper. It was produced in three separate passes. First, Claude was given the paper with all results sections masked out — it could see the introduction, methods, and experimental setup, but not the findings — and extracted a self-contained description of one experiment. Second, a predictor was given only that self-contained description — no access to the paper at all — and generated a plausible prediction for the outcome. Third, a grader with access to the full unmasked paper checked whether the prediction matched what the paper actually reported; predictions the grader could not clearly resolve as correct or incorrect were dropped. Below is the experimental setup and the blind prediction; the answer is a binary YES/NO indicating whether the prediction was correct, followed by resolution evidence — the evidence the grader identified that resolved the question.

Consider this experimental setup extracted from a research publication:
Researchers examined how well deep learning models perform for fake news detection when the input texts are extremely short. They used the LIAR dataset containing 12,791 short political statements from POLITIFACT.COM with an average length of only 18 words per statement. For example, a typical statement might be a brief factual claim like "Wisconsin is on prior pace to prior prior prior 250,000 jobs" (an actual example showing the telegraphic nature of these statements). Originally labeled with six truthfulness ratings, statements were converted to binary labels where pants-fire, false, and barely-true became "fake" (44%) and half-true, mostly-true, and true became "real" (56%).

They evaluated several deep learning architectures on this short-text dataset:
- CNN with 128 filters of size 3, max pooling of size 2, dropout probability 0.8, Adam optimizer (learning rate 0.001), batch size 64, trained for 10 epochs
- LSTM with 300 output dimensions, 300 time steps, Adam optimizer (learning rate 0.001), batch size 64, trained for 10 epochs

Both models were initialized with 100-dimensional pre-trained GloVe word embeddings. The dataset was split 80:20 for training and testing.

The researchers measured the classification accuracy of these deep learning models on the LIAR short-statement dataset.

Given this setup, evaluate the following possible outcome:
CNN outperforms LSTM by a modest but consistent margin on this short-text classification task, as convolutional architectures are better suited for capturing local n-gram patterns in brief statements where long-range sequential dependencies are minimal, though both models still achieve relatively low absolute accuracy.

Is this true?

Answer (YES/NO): YES